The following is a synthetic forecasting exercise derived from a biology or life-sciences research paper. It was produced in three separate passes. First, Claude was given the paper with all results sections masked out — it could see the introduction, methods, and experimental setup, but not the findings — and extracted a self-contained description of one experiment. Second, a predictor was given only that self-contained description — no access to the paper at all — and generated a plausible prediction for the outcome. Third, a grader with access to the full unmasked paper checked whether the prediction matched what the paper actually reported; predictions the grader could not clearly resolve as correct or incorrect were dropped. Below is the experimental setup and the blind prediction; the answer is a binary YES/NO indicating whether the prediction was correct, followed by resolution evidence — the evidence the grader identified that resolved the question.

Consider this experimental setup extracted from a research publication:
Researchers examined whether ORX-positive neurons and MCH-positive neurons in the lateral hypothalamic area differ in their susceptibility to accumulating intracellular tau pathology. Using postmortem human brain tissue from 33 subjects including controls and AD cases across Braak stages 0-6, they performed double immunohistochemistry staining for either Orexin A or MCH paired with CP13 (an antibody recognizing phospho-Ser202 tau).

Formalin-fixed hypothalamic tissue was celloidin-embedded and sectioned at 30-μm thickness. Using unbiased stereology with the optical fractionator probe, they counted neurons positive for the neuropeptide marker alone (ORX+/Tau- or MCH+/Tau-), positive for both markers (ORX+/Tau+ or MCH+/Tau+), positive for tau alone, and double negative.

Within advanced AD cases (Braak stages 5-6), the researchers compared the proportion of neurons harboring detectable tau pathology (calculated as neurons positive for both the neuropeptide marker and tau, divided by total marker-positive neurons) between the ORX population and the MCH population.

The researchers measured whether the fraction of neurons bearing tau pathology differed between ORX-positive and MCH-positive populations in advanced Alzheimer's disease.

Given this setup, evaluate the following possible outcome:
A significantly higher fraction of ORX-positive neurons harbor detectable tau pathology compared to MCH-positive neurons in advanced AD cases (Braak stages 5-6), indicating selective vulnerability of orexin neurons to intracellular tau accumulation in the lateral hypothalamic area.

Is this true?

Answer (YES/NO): NO